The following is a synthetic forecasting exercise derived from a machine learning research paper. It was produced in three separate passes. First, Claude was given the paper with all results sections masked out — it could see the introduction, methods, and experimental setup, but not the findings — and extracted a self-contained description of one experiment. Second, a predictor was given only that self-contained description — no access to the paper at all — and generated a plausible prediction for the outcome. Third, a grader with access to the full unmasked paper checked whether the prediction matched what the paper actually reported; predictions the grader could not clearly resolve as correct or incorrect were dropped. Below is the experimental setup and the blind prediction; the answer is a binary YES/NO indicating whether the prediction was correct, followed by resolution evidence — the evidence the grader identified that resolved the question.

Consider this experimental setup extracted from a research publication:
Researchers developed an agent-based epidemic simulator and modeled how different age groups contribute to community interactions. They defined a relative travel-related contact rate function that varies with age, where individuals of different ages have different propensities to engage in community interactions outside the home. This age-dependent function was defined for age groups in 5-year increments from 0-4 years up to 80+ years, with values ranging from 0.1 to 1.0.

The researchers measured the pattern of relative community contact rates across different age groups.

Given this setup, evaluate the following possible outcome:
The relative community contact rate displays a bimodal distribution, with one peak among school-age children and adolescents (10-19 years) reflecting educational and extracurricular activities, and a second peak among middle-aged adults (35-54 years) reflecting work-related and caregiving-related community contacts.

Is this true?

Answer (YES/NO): NO